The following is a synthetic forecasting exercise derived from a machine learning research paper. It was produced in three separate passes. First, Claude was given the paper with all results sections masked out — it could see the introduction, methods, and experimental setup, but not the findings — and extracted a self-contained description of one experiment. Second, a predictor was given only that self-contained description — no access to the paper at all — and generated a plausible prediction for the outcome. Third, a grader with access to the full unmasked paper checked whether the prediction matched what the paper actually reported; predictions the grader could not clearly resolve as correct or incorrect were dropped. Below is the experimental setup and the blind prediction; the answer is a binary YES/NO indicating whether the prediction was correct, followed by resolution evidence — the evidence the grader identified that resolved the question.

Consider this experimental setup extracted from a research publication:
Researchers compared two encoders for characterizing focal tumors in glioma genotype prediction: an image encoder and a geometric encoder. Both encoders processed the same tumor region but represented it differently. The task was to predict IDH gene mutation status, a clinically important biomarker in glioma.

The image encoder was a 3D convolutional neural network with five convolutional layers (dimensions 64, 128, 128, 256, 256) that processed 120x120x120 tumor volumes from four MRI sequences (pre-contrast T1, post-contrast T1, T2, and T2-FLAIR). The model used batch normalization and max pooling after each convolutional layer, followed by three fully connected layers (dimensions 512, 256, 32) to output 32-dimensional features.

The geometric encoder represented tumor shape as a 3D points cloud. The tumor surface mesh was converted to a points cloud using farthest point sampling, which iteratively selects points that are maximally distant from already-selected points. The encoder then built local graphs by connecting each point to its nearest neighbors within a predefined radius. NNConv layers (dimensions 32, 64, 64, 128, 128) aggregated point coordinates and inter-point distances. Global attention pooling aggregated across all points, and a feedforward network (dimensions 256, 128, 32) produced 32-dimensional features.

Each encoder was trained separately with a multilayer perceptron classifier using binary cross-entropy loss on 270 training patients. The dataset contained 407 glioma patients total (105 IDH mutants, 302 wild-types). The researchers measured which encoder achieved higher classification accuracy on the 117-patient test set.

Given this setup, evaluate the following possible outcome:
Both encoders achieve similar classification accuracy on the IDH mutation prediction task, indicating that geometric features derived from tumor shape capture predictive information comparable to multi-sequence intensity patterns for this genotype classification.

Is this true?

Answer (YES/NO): YES